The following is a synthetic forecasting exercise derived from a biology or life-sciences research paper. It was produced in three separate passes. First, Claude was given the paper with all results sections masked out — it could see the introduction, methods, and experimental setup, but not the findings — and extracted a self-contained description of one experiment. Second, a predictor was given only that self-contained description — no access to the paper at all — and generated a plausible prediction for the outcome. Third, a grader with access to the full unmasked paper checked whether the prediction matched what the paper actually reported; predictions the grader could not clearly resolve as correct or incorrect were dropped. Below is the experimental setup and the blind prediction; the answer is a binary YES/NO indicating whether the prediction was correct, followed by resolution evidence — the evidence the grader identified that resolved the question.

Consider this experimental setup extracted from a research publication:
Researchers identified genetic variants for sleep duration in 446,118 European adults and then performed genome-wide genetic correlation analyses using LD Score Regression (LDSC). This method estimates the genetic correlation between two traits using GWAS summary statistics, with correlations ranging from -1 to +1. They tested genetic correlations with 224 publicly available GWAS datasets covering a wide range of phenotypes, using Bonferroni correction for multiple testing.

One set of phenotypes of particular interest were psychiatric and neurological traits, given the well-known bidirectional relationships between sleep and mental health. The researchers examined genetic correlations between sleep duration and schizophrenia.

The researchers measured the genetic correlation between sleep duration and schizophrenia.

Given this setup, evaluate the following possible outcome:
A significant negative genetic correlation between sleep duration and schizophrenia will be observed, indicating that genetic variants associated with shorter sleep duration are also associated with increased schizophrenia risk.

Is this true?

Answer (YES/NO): NO